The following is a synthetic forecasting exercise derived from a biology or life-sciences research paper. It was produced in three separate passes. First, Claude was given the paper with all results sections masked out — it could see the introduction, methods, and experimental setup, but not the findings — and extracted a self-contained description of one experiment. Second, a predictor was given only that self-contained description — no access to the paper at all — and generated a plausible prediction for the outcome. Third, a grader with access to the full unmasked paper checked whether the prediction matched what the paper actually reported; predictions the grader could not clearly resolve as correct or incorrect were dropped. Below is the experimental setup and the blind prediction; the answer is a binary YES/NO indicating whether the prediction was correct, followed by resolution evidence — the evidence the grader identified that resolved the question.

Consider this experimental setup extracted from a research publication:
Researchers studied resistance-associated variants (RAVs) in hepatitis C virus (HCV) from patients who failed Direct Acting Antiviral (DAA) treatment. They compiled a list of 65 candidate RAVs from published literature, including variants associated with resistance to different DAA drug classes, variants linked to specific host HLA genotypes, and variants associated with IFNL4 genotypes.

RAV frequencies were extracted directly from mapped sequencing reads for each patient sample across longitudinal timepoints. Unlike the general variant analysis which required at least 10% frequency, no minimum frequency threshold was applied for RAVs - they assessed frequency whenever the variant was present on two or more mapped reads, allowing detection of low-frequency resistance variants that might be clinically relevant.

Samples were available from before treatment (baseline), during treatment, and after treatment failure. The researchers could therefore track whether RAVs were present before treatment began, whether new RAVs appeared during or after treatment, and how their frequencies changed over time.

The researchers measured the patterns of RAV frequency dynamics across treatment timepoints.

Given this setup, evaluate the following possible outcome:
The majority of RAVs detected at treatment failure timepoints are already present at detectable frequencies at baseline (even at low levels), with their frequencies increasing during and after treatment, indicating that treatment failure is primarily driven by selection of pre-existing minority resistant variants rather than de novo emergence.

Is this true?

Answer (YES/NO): NO